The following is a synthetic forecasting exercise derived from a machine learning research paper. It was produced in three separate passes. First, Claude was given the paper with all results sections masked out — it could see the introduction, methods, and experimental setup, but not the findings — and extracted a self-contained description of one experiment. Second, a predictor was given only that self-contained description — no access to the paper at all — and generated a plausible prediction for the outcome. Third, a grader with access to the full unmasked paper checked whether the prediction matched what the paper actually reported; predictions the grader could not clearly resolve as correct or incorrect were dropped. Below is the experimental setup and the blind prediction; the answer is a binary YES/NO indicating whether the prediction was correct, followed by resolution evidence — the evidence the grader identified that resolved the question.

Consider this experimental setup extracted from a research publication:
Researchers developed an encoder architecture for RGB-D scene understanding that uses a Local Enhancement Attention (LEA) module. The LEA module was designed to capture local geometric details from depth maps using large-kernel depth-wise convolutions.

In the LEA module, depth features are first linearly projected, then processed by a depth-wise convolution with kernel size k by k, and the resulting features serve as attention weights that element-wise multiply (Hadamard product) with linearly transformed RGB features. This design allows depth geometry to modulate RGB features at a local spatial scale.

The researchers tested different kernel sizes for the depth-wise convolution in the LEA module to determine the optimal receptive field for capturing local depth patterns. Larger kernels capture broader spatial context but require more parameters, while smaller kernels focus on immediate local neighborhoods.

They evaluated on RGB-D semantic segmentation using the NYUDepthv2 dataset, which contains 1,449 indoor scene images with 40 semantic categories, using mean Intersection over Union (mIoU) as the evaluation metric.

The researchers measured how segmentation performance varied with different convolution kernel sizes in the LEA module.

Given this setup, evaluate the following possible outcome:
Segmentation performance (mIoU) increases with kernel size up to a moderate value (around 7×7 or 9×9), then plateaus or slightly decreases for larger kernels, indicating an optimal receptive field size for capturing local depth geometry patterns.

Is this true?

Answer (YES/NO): YES